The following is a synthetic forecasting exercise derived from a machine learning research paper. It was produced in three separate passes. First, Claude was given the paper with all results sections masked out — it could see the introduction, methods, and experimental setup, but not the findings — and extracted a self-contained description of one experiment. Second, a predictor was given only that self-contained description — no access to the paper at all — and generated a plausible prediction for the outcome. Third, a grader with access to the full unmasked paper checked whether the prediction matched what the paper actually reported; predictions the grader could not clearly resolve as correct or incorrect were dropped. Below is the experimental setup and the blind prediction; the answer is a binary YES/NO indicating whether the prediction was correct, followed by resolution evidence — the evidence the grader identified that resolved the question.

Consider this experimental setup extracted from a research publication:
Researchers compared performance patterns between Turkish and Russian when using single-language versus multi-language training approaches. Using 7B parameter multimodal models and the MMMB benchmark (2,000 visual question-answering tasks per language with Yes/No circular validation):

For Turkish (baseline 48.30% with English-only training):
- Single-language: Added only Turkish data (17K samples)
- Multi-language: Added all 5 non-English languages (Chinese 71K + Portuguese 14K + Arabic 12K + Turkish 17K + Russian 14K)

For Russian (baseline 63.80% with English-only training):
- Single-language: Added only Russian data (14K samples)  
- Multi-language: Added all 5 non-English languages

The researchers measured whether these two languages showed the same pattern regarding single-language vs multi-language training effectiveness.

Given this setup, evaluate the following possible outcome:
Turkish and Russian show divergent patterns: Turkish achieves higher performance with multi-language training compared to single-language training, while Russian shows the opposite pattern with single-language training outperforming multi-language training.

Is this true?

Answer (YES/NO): NO